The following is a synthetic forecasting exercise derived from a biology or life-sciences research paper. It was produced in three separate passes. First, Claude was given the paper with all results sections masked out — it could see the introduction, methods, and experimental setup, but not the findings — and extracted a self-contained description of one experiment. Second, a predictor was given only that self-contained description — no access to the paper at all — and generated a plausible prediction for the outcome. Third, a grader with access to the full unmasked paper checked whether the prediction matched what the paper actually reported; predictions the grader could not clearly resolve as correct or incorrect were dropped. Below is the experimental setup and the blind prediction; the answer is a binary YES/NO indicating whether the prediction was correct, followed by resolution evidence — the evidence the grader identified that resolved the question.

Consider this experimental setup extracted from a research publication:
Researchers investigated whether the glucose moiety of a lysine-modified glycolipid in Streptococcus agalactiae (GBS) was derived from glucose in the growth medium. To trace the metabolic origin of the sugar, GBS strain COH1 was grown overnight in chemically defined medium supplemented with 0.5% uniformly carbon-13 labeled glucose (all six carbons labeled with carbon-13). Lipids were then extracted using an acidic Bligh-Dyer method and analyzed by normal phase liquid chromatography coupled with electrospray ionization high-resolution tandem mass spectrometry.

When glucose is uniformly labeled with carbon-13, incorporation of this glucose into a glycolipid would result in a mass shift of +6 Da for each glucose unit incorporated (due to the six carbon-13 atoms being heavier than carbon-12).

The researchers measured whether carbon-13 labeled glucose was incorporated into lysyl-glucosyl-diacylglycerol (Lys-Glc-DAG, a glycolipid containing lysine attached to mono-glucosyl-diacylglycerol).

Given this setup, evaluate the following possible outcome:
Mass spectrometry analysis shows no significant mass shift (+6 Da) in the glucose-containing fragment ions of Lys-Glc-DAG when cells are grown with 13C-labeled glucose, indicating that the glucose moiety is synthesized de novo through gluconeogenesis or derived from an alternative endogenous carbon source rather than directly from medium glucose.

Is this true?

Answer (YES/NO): NO